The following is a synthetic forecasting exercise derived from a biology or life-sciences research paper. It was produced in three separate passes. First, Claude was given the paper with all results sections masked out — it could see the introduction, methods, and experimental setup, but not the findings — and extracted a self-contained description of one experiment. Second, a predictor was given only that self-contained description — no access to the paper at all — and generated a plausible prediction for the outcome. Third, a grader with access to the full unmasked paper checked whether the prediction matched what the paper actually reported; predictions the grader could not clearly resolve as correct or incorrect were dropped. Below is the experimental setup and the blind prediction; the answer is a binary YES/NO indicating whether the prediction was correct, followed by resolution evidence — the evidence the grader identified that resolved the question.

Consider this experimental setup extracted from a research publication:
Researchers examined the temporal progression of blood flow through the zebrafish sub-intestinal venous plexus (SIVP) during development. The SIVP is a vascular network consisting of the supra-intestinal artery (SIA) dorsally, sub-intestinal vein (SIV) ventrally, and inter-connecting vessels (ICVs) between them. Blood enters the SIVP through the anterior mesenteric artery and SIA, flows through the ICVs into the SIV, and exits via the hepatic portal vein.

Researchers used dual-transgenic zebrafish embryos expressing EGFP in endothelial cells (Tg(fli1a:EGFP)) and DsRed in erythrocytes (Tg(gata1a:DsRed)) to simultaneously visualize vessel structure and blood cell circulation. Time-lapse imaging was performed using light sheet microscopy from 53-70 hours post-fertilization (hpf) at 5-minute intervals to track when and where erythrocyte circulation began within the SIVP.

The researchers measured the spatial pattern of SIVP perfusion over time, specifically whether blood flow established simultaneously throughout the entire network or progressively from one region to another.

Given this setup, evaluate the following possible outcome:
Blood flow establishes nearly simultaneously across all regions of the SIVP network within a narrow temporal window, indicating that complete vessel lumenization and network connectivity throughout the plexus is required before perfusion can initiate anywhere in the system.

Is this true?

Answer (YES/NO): NO